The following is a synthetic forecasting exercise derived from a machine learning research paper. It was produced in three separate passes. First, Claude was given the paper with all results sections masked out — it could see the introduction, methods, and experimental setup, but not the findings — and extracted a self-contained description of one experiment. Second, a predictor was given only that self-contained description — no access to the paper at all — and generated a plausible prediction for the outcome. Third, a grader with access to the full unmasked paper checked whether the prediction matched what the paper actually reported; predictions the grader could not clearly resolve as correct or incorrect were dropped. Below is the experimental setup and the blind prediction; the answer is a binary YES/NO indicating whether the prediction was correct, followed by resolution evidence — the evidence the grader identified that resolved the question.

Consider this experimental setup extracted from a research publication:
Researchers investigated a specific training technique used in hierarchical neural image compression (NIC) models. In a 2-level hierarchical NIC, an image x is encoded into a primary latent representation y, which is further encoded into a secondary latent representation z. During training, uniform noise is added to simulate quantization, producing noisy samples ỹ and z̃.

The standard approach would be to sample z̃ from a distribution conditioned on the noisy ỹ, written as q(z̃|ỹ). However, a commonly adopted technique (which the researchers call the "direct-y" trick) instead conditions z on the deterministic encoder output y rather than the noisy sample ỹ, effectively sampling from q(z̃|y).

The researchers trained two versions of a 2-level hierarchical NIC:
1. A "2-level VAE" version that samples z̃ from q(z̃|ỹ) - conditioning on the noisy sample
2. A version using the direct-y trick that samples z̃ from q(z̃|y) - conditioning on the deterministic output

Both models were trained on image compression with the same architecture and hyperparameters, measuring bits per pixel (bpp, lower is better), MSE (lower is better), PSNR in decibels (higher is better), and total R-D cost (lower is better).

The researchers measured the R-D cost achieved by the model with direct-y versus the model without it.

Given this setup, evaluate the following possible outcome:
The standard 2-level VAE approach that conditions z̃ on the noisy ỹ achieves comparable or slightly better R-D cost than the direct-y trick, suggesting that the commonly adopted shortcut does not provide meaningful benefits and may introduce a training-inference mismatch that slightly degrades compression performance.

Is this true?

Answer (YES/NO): NO